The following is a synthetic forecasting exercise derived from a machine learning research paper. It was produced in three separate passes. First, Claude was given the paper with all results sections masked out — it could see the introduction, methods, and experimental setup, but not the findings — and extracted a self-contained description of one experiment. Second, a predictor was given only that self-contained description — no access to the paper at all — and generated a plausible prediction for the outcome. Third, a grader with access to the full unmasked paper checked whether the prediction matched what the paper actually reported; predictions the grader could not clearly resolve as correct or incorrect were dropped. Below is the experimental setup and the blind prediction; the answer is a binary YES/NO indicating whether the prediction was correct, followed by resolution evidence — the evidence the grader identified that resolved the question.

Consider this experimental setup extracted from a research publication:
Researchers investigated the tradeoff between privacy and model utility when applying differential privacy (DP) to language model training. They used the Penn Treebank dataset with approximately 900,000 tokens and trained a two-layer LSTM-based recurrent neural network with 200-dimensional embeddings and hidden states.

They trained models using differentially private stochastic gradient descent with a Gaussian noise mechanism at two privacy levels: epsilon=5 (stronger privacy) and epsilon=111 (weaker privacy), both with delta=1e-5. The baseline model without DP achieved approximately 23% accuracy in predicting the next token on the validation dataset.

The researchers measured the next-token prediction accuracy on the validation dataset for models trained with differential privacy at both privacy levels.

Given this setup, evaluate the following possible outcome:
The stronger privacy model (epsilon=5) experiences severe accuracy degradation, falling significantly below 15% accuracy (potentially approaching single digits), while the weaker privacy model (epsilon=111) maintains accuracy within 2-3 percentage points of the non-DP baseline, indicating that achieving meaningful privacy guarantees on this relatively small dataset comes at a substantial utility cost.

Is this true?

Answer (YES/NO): NO